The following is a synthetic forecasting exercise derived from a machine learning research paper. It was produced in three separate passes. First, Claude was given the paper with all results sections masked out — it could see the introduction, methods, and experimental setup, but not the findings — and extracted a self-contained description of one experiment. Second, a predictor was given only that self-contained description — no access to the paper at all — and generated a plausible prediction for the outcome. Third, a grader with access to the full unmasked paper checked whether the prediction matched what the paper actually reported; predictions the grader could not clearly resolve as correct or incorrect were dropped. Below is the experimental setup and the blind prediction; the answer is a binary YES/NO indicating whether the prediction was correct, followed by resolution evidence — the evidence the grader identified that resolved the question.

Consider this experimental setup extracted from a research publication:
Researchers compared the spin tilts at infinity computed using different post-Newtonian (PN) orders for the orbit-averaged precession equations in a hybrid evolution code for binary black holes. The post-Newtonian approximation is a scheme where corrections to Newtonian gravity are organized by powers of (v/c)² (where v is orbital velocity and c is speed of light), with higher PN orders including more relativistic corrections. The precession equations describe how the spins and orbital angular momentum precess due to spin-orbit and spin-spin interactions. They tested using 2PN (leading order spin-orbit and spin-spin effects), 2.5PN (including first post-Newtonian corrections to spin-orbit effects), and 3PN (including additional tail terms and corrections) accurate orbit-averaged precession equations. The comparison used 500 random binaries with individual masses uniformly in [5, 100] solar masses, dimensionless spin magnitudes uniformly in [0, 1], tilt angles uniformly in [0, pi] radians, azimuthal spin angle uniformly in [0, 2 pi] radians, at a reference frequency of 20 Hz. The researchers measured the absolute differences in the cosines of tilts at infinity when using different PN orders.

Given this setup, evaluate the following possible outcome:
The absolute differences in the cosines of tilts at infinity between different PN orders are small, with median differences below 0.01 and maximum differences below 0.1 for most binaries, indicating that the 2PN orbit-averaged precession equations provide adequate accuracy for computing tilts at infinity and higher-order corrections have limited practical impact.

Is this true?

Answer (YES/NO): NO